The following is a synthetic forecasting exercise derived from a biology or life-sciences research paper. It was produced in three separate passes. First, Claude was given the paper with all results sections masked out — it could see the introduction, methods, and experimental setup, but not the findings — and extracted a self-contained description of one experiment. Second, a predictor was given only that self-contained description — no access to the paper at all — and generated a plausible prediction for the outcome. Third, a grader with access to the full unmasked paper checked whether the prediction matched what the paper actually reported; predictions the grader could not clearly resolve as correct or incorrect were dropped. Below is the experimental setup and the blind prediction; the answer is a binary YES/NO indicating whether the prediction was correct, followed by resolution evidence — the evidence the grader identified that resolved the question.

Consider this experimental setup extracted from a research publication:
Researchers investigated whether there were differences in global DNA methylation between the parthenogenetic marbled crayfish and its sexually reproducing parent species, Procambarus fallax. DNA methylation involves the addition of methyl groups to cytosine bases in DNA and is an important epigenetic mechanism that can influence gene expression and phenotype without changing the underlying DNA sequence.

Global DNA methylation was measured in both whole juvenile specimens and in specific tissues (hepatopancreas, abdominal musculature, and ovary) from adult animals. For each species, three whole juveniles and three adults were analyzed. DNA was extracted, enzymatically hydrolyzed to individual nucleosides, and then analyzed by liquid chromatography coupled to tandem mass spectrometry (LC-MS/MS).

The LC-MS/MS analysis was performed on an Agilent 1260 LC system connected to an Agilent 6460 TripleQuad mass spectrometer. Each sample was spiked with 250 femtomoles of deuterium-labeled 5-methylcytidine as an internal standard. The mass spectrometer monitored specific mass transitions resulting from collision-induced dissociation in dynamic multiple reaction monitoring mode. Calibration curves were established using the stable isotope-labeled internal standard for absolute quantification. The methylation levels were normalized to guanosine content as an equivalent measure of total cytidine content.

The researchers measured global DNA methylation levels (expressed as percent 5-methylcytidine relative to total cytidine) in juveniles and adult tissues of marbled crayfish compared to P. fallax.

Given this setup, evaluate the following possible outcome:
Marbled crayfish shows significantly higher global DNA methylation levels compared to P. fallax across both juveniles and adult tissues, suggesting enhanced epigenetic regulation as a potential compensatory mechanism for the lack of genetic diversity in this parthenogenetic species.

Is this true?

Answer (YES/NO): NO